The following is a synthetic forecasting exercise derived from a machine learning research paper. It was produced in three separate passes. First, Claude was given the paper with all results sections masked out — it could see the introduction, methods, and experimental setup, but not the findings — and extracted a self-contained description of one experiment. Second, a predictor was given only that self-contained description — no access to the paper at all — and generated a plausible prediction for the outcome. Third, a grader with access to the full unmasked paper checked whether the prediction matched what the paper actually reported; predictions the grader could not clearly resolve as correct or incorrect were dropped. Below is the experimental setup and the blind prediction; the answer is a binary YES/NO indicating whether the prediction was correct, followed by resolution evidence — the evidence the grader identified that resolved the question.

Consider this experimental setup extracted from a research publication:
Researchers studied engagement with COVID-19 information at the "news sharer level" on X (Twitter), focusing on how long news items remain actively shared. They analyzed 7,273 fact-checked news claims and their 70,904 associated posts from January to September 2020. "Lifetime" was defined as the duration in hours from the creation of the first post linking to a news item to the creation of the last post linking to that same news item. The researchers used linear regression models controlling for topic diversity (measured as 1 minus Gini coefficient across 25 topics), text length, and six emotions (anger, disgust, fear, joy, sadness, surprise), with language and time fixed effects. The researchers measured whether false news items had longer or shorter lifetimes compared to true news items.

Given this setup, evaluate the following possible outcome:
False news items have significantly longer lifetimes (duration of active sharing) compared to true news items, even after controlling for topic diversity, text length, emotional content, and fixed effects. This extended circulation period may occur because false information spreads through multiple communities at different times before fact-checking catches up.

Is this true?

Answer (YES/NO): YES